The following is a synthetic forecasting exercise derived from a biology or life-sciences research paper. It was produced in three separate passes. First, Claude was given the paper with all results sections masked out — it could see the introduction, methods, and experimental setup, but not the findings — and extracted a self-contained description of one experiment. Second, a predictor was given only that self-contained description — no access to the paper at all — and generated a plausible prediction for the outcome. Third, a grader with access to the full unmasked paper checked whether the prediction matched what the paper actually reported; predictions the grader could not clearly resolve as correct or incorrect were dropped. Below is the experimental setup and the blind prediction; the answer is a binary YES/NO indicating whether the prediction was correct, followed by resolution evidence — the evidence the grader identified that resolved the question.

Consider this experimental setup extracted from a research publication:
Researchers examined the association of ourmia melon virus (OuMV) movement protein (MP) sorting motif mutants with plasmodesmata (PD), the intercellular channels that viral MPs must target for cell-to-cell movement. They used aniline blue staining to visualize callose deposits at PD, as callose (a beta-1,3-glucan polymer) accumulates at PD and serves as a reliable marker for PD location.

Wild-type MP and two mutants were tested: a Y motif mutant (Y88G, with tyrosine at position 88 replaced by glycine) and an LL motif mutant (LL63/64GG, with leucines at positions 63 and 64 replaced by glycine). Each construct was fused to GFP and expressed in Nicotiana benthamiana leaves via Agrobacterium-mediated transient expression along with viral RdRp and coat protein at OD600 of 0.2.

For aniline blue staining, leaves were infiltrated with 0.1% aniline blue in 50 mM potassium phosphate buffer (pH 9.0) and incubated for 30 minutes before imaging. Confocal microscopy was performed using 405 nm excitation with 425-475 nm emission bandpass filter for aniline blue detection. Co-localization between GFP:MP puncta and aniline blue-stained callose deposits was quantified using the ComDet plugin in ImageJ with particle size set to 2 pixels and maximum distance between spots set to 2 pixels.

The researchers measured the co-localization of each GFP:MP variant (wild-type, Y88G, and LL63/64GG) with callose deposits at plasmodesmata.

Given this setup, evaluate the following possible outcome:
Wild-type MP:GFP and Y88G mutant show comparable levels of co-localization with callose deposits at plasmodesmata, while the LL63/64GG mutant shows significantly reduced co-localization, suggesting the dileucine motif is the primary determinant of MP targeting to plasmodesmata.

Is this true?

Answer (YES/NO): NO